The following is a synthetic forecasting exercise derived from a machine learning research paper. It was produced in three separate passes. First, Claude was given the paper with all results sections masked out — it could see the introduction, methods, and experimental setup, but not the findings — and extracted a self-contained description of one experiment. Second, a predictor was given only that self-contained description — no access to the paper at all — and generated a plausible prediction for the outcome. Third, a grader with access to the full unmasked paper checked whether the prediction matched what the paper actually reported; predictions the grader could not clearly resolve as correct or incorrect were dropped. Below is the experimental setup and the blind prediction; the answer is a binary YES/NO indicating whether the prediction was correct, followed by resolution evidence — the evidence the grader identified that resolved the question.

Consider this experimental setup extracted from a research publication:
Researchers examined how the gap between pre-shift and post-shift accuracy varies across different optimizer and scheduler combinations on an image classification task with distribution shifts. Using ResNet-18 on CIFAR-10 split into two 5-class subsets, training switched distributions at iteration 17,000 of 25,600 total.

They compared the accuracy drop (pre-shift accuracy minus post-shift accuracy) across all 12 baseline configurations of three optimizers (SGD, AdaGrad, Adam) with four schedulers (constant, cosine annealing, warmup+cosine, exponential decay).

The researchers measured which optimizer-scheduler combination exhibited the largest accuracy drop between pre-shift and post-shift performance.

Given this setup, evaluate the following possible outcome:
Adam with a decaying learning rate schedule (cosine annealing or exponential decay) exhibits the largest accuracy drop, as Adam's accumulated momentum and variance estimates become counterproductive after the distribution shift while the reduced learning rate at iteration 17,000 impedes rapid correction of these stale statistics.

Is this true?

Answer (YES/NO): NO